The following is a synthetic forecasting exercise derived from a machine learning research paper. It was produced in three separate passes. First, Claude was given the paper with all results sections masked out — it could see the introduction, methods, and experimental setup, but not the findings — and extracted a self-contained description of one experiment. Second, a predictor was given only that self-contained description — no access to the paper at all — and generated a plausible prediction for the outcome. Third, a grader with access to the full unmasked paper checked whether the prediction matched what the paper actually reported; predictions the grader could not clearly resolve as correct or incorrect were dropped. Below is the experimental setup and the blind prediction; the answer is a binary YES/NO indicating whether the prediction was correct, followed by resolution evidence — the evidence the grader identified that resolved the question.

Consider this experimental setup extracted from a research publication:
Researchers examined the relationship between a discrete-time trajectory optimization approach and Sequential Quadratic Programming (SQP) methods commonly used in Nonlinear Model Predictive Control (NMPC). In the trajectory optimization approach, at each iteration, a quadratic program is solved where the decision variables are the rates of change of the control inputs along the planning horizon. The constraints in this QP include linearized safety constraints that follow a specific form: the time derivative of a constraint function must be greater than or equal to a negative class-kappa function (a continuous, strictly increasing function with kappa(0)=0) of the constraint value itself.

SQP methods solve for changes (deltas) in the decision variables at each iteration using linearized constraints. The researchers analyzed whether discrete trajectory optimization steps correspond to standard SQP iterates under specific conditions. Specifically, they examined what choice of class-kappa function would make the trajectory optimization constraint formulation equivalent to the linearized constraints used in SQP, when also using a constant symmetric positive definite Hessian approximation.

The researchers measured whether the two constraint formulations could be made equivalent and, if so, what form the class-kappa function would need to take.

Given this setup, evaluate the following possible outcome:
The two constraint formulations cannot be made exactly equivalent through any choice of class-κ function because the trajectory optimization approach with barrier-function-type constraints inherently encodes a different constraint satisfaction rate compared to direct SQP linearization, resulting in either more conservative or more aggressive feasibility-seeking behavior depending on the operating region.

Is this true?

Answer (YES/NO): NO